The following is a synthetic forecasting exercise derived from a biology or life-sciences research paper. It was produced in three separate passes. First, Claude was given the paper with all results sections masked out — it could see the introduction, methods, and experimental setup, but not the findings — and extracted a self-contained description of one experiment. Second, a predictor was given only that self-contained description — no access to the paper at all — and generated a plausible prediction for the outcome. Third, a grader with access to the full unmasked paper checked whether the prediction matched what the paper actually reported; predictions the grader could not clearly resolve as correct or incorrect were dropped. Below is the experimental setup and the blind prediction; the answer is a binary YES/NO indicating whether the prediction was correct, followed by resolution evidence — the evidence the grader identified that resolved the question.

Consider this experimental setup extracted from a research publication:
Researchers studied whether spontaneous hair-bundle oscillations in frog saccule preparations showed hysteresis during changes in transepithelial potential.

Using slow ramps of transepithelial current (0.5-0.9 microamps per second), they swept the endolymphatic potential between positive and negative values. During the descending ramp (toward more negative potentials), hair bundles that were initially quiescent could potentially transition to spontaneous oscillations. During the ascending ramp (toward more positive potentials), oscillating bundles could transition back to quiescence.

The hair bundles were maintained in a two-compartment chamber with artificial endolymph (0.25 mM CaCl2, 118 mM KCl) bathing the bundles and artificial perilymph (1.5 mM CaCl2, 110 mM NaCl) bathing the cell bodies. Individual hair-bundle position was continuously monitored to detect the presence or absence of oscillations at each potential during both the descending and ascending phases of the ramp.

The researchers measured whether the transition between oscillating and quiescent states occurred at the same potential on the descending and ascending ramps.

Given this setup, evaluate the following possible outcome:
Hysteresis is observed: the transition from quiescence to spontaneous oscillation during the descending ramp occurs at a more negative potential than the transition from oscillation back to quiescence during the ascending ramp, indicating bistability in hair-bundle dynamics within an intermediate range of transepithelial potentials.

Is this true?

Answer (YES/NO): NO